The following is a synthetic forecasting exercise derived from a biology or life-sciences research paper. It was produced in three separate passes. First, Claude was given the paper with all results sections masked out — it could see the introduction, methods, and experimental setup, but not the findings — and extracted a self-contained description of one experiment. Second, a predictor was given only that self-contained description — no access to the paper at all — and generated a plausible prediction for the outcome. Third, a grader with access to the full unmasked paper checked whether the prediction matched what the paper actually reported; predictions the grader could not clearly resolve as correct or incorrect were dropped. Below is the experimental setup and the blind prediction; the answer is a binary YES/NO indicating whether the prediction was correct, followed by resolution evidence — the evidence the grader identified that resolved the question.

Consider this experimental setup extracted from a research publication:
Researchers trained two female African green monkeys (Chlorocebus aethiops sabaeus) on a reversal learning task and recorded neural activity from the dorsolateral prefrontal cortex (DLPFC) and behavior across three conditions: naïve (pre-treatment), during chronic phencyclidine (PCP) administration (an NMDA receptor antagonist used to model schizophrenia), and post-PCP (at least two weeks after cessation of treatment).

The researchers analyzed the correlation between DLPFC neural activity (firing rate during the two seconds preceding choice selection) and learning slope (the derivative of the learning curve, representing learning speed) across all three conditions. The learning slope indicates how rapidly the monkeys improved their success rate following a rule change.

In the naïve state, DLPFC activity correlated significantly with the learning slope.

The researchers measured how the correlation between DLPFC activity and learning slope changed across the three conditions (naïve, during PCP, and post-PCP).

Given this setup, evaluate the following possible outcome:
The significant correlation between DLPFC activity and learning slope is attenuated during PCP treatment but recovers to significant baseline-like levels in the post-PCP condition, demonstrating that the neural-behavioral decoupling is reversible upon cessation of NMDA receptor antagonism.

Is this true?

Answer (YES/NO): YES